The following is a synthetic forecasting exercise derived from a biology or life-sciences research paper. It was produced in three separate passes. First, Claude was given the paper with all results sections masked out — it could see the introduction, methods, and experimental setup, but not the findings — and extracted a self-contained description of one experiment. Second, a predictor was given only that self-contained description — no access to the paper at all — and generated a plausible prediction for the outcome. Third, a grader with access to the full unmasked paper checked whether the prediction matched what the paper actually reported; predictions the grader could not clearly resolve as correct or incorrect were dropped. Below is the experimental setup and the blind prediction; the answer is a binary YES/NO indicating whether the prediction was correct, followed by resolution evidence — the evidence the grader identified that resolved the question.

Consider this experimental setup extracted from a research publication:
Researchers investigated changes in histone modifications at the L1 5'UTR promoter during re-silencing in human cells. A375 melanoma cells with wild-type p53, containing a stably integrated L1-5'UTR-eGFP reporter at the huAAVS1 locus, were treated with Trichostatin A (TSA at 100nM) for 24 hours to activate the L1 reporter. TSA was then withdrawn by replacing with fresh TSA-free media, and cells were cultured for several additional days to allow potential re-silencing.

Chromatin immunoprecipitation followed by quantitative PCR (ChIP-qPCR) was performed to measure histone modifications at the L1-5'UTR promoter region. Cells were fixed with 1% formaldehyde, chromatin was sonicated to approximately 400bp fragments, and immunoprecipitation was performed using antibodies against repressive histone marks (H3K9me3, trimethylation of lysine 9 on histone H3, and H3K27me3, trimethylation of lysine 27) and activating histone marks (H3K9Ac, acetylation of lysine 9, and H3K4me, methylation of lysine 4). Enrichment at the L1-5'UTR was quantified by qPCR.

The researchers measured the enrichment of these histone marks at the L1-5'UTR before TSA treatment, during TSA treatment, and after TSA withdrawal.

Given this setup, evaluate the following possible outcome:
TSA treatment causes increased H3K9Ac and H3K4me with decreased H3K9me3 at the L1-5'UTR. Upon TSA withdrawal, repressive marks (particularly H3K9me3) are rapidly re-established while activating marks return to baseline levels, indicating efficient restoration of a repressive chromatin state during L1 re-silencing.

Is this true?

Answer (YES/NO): YES